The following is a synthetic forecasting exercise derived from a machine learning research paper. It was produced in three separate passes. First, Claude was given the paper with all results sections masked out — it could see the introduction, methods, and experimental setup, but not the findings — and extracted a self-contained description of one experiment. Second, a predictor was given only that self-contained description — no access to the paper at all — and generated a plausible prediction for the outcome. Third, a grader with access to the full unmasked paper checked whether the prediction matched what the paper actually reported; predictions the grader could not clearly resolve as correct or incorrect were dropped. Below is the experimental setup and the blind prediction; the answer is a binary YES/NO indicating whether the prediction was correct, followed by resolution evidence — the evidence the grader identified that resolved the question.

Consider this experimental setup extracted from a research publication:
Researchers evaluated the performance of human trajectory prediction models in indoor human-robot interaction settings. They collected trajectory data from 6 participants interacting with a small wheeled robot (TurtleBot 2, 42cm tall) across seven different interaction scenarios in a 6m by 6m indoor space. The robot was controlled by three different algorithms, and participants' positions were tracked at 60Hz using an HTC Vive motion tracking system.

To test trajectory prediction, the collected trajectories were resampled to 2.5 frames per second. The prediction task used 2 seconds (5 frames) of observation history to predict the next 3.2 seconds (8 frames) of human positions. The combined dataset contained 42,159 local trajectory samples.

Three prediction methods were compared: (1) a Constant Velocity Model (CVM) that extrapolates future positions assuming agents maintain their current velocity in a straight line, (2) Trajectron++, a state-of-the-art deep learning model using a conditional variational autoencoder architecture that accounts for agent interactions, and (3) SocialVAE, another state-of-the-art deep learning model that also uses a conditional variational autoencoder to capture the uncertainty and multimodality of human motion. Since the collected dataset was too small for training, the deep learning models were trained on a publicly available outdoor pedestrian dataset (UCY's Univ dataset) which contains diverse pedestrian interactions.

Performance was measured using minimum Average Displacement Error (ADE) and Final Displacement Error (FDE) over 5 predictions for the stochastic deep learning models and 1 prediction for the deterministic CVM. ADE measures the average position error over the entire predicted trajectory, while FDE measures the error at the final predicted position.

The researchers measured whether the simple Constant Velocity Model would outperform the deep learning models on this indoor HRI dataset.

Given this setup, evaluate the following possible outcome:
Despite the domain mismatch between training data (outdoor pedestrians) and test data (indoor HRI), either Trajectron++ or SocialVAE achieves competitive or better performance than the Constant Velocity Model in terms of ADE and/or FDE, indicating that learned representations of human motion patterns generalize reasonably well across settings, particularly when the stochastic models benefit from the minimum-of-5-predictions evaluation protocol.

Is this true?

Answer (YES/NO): YES